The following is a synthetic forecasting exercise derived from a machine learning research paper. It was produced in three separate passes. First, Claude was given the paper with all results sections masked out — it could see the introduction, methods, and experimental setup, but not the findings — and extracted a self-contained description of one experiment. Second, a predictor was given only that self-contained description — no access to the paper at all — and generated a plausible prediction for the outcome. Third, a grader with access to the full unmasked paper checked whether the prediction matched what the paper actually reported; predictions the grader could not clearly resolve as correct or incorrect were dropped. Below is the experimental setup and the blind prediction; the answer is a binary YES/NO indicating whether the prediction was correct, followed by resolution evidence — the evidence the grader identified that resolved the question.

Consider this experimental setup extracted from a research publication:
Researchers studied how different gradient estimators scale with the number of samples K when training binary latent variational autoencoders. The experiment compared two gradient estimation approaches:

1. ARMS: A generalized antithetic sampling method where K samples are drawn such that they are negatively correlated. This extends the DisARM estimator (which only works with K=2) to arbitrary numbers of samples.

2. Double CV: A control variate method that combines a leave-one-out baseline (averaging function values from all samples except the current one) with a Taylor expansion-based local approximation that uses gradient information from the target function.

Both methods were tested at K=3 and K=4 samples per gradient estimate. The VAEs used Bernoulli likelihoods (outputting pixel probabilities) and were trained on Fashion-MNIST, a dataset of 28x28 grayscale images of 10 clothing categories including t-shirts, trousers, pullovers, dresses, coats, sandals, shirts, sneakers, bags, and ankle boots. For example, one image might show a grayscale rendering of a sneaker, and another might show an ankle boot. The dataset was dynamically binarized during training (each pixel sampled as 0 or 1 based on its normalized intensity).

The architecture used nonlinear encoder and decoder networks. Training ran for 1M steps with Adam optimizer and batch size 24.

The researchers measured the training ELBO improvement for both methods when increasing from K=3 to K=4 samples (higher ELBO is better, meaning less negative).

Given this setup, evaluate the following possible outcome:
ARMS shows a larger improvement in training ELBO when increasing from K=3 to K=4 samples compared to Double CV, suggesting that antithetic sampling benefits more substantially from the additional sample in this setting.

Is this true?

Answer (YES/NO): NO